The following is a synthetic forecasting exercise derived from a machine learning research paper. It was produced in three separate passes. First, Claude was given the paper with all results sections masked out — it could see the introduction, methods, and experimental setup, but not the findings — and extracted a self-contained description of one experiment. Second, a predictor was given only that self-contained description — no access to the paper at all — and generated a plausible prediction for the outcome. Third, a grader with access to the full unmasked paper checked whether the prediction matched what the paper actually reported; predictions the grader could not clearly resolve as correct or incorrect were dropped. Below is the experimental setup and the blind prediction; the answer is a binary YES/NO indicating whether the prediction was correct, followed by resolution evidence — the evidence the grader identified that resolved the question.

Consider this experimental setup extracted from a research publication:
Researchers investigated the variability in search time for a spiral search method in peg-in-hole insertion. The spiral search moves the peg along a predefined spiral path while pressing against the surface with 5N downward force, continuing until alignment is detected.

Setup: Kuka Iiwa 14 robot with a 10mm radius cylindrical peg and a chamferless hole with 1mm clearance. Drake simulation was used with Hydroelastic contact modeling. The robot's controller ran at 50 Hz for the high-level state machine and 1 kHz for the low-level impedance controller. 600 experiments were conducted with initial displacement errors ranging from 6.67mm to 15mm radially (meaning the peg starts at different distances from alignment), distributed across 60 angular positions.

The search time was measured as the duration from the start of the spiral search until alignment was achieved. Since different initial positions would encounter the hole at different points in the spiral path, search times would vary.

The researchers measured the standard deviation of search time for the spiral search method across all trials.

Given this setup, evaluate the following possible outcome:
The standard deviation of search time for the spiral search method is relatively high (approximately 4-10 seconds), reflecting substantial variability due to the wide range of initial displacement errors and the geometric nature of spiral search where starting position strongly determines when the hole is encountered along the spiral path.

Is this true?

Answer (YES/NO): NO